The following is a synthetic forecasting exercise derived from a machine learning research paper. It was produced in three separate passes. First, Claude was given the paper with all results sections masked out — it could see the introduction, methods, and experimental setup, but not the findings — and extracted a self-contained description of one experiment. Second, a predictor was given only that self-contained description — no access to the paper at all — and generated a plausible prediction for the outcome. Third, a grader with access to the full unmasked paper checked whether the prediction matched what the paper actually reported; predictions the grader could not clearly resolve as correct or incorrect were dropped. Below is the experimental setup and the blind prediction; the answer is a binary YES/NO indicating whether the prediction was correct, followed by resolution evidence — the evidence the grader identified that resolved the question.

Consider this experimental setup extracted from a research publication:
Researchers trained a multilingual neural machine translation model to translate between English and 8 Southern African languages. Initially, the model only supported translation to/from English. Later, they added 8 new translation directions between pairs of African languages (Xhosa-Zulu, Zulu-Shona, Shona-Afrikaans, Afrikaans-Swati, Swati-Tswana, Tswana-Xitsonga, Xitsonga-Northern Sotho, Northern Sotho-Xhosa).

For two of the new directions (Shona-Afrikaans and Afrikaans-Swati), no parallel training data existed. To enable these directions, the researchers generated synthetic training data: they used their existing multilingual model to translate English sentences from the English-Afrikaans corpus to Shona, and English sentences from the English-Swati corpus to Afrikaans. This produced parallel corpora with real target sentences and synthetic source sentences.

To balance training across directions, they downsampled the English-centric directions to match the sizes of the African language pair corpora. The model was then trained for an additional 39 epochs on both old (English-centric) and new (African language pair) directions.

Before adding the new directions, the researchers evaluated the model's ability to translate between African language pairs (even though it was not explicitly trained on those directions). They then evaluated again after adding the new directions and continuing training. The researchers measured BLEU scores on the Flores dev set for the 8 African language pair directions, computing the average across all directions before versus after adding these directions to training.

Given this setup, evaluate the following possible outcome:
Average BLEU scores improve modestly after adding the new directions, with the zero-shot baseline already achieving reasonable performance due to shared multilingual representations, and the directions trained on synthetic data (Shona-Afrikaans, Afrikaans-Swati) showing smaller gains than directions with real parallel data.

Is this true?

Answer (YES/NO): NO